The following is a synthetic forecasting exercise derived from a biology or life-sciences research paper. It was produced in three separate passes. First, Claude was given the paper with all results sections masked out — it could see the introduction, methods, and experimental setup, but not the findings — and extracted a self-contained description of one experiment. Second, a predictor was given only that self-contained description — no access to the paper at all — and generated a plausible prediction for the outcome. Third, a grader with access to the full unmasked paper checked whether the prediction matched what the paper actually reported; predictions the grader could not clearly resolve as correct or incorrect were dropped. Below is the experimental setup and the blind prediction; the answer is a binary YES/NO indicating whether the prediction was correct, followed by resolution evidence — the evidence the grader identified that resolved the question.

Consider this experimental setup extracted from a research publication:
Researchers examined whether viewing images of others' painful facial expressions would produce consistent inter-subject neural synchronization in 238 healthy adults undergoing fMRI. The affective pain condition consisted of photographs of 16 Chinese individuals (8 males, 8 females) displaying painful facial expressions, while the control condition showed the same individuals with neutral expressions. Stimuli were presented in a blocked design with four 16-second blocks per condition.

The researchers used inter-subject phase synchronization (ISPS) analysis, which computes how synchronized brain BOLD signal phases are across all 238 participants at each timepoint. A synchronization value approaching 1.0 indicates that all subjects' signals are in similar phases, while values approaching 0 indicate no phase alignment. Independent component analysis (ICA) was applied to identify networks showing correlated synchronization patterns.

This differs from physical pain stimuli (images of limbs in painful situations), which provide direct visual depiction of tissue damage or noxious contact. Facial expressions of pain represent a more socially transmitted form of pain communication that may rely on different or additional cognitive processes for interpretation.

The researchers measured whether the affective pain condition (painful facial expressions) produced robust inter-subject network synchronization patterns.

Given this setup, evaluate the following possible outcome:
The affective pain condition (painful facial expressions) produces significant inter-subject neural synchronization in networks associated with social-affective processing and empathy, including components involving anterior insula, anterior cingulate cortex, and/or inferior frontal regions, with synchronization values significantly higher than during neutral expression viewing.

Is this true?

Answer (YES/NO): NO